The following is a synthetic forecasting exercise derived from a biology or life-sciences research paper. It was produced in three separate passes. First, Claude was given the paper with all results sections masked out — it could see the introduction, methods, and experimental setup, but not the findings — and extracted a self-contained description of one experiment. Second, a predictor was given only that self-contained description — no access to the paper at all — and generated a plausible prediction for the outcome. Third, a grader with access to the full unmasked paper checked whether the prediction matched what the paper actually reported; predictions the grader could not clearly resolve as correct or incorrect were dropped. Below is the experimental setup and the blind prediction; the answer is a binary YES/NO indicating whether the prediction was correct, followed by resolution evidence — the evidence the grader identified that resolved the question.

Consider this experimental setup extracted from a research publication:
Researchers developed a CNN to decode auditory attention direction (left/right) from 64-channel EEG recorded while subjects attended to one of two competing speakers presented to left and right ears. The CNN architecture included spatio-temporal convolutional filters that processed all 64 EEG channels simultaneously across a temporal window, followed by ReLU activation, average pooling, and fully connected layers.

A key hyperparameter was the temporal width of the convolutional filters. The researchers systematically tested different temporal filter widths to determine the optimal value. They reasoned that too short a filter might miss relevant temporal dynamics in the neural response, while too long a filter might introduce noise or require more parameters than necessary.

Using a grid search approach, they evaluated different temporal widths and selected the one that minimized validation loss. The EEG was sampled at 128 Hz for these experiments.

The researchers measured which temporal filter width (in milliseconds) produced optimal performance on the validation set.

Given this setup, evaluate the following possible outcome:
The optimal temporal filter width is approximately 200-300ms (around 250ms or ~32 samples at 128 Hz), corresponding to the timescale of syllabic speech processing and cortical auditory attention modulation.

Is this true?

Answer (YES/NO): NO